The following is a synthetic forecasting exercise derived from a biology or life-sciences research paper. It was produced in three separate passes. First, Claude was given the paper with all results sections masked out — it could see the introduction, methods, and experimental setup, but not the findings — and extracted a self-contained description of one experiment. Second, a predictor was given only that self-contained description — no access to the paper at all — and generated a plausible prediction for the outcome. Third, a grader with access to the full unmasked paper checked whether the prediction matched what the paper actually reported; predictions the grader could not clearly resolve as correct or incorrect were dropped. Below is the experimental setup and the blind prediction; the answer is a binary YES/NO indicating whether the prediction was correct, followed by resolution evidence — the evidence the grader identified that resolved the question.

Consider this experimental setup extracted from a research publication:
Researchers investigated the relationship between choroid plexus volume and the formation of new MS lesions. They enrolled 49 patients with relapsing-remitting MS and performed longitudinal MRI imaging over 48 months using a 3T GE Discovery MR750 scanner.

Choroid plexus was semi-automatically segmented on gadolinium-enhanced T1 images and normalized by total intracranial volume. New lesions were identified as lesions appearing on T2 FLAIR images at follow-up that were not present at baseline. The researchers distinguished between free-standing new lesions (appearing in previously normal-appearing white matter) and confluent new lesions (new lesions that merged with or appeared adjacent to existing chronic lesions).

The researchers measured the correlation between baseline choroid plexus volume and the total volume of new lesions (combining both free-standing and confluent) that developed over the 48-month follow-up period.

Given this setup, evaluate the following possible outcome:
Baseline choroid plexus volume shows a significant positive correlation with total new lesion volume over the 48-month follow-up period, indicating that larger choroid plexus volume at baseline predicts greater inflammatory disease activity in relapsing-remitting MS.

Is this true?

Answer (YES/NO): NO